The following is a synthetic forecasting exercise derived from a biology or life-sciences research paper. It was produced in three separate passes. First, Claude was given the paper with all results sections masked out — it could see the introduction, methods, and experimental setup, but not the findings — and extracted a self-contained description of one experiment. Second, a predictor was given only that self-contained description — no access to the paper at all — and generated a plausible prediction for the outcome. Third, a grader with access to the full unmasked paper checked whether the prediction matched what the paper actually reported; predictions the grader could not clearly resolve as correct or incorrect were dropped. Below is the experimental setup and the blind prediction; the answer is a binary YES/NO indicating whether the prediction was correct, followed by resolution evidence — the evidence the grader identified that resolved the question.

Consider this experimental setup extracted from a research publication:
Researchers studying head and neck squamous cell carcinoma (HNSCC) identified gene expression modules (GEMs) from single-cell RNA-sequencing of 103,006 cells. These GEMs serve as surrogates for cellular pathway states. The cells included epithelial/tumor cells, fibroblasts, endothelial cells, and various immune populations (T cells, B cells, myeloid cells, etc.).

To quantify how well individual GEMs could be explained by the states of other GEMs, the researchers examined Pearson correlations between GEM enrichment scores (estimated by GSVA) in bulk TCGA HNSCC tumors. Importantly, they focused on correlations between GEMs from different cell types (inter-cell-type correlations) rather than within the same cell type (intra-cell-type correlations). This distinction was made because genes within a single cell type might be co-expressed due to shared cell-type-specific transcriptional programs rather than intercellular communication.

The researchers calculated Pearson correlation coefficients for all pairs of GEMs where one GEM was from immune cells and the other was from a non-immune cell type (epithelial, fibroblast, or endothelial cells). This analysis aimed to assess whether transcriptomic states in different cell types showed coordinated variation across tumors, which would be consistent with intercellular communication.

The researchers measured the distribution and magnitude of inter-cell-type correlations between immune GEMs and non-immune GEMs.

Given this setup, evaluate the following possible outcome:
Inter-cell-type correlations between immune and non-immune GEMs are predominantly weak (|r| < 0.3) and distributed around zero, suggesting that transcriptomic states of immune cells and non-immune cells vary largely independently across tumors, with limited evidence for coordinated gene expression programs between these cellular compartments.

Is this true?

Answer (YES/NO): NO